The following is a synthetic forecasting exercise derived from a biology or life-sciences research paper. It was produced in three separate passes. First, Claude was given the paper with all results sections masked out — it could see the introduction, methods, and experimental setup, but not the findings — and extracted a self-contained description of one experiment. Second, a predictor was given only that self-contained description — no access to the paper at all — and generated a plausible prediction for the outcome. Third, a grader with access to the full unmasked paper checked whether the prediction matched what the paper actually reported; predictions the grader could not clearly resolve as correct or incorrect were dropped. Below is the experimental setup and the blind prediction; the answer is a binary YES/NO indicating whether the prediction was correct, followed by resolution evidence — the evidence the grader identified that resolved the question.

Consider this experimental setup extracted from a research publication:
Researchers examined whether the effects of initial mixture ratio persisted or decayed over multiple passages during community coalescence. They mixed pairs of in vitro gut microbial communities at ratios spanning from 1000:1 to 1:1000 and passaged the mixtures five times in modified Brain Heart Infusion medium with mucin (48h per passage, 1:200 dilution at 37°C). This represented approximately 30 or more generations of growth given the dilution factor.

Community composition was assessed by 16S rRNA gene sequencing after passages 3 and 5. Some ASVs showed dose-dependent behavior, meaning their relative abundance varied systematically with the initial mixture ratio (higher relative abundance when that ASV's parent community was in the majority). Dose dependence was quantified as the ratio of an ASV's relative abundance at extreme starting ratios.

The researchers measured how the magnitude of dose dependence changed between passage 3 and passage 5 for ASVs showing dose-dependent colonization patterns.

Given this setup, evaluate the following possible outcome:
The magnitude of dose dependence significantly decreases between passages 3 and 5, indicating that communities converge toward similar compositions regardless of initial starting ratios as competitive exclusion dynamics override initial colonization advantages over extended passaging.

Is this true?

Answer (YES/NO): NO